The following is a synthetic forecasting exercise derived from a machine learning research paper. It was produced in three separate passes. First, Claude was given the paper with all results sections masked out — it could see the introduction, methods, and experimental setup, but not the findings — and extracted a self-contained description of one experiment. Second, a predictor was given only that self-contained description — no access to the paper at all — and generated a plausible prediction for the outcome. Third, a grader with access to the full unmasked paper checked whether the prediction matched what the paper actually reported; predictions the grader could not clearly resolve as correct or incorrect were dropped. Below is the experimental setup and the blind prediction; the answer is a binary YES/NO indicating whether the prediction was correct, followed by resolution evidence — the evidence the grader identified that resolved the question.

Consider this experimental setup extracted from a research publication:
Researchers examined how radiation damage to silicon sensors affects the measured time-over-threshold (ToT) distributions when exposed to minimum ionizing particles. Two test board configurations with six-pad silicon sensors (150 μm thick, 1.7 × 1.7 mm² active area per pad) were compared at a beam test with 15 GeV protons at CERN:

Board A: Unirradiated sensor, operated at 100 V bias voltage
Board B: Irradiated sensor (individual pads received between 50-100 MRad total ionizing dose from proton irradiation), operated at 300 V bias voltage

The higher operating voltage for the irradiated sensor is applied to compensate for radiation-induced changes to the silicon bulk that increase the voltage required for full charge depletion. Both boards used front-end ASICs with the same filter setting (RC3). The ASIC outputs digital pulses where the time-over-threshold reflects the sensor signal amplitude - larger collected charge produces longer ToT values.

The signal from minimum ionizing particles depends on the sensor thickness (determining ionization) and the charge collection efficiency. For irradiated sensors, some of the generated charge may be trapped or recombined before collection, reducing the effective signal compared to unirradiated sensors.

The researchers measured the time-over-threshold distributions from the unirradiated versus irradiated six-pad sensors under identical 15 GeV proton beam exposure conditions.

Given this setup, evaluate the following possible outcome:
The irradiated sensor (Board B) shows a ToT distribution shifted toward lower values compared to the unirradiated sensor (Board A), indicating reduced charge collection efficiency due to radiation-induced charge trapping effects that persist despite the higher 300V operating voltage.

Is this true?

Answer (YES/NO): YES